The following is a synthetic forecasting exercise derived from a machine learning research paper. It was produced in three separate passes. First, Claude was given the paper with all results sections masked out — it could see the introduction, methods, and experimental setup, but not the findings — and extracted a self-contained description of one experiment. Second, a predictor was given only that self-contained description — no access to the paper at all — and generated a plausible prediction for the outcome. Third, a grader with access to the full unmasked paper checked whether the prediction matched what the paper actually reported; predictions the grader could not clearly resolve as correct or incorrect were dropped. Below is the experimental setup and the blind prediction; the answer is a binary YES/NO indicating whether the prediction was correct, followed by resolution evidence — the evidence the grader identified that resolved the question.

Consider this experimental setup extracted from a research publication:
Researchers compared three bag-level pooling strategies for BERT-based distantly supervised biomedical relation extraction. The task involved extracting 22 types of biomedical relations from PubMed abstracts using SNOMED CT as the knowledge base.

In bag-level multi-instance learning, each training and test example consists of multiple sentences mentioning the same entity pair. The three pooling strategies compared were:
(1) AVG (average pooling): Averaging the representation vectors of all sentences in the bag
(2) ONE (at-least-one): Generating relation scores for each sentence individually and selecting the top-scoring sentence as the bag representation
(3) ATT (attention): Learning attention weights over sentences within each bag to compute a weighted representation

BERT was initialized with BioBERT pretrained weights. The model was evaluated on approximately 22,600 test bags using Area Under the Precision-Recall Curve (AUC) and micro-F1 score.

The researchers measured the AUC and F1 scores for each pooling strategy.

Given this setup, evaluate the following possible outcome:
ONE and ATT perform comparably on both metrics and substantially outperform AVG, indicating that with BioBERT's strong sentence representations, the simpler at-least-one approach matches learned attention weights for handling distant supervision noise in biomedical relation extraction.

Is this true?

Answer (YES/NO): NO